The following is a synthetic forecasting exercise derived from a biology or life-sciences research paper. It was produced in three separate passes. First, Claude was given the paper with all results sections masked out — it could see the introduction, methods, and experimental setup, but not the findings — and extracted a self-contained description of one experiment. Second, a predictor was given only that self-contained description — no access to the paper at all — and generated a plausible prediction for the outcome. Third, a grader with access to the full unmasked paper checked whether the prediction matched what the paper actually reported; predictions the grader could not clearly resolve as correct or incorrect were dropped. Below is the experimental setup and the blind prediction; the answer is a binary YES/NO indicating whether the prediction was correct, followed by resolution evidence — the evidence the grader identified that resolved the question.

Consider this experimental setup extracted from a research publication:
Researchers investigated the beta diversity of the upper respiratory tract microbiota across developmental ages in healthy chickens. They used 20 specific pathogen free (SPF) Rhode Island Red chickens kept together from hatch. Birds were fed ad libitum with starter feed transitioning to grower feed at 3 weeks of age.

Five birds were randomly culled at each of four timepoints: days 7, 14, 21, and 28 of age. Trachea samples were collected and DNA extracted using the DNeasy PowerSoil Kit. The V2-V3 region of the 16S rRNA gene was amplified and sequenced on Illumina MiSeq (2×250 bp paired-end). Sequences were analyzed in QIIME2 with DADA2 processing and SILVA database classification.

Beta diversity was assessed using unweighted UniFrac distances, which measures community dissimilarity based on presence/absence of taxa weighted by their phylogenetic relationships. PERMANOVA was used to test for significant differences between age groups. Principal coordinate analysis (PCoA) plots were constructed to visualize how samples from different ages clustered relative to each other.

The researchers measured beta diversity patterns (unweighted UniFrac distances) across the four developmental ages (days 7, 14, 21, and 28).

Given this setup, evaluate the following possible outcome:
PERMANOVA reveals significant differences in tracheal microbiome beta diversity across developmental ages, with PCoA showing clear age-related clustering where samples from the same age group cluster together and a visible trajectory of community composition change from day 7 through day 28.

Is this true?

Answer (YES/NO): YES